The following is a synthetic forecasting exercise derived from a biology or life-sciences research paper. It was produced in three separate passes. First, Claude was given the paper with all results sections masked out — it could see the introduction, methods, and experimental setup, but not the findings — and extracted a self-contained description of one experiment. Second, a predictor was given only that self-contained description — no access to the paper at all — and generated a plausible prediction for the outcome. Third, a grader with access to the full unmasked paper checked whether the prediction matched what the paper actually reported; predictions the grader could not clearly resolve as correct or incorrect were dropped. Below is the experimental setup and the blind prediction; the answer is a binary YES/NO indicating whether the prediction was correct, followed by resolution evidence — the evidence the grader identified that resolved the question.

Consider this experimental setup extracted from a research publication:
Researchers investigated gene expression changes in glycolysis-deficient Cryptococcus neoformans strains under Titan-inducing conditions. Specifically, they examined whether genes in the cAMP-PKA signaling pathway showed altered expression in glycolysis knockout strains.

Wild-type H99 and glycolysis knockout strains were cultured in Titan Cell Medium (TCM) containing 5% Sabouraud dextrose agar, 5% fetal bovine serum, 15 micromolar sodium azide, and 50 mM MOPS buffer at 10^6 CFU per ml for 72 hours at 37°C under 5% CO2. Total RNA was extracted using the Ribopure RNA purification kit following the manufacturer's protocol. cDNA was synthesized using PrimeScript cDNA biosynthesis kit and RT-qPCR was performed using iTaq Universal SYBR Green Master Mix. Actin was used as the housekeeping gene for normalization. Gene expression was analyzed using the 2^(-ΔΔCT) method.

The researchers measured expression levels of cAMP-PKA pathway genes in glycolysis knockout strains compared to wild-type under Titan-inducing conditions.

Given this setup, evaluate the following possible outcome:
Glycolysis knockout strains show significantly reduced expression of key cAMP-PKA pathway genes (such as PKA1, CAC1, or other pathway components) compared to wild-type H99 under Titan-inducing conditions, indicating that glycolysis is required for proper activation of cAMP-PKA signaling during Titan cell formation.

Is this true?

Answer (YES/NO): NO